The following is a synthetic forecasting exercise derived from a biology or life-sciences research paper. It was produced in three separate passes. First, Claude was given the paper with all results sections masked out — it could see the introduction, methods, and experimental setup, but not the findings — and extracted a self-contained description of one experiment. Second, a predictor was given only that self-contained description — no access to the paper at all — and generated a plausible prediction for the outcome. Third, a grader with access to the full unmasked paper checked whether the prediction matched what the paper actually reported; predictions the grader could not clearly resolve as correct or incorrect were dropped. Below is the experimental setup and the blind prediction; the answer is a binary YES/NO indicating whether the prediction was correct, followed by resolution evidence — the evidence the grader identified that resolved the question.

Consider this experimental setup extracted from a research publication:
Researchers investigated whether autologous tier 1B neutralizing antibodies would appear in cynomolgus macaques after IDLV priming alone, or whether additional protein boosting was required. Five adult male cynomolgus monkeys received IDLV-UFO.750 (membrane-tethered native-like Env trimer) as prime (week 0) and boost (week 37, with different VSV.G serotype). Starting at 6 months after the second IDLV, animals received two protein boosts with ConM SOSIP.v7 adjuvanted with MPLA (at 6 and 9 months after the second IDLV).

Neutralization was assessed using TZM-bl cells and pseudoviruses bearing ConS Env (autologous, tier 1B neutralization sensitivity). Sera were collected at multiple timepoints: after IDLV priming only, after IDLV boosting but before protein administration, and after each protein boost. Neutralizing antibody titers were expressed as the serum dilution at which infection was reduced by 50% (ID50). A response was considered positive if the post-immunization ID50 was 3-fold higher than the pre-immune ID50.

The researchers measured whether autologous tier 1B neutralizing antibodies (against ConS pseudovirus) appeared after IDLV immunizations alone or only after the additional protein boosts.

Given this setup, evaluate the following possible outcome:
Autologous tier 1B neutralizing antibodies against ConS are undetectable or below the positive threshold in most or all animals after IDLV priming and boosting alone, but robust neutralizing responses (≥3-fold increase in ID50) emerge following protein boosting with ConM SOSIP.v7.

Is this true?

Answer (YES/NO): NO